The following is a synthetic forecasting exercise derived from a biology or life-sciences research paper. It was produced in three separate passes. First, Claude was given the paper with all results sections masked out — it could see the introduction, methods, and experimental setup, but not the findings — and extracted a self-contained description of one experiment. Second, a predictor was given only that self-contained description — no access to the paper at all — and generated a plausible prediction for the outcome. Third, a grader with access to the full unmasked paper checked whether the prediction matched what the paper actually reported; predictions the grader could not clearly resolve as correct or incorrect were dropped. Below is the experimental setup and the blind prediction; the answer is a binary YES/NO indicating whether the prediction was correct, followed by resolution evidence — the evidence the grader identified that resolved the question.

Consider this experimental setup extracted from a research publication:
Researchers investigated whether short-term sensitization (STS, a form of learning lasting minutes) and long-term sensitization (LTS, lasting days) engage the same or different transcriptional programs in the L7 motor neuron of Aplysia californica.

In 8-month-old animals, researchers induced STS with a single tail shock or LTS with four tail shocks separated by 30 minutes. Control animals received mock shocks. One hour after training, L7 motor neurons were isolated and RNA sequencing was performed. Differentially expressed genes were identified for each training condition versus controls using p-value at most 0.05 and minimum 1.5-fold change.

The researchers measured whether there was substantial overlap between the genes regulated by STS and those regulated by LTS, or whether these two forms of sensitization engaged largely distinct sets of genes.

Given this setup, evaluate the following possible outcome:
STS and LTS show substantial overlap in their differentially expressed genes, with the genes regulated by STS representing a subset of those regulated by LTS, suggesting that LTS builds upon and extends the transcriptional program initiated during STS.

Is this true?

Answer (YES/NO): NO